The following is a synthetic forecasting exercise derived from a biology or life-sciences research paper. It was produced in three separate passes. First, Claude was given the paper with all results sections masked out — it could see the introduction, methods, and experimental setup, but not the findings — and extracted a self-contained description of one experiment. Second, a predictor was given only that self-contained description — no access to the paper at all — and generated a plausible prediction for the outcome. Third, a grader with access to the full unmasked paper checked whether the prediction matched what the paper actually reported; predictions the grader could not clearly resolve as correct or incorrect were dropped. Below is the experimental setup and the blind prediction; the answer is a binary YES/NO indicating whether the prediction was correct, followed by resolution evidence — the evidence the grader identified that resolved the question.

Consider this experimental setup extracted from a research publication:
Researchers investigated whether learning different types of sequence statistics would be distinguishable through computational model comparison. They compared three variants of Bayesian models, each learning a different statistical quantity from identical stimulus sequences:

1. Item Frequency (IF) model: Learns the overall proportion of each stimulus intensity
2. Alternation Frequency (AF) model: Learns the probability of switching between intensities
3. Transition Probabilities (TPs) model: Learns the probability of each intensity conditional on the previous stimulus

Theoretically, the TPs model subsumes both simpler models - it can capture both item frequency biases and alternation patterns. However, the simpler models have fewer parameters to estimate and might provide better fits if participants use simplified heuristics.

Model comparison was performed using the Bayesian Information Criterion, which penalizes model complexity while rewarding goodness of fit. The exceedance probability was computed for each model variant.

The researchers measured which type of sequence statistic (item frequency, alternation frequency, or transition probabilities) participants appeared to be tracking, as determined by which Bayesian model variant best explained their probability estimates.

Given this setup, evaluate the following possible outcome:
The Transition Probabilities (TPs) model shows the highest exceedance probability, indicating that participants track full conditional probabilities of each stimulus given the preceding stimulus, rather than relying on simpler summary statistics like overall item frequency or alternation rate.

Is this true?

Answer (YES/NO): YES